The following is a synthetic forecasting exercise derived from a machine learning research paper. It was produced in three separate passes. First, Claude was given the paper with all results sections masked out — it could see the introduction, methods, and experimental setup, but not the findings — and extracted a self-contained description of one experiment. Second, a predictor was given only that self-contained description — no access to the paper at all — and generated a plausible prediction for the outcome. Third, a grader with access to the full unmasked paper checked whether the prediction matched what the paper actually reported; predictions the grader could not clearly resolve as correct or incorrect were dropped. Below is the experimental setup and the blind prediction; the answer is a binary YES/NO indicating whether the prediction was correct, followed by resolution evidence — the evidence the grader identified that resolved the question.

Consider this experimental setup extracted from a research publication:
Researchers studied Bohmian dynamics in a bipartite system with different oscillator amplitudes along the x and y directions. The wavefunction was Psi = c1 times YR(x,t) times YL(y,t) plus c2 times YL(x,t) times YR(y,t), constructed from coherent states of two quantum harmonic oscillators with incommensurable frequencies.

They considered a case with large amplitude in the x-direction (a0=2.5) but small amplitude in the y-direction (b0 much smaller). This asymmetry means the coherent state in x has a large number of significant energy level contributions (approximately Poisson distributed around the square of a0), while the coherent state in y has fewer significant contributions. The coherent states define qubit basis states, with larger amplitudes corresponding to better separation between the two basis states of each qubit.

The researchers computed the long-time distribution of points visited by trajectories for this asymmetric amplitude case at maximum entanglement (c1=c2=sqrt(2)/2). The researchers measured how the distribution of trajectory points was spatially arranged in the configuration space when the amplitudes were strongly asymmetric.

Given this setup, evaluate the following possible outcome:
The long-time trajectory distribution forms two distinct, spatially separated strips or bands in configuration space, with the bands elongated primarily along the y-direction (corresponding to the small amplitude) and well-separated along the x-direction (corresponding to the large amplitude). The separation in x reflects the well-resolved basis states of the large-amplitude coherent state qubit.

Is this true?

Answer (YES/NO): NO